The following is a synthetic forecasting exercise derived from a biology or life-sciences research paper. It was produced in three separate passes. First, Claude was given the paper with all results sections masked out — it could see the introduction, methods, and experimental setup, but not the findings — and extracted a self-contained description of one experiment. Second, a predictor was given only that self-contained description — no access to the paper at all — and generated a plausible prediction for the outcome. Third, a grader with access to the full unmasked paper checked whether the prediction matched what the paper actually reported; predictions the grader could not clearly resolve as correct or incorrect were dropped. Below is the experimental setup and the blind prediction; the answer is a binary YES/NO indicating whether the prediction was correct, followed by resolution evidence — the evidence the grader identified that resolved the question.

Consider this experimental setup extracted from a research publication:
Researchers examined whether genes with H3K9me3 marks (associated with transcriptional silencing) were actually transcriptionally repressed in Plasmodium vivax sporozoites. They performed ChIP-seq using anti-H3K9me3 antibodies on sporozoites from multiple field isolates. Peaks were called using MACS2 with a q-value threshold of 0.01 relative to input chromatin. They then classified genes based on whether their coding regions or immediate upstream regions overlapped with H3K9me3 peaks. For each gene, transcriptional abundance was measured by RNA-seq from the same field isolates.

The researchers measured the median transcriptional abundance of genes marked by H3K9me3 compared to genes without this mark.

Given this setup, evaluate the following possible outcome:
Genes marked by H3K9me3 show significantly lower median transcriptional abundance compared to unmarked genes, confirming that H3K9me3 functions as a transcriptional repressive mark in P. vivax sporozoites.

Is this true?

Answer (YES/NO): NO